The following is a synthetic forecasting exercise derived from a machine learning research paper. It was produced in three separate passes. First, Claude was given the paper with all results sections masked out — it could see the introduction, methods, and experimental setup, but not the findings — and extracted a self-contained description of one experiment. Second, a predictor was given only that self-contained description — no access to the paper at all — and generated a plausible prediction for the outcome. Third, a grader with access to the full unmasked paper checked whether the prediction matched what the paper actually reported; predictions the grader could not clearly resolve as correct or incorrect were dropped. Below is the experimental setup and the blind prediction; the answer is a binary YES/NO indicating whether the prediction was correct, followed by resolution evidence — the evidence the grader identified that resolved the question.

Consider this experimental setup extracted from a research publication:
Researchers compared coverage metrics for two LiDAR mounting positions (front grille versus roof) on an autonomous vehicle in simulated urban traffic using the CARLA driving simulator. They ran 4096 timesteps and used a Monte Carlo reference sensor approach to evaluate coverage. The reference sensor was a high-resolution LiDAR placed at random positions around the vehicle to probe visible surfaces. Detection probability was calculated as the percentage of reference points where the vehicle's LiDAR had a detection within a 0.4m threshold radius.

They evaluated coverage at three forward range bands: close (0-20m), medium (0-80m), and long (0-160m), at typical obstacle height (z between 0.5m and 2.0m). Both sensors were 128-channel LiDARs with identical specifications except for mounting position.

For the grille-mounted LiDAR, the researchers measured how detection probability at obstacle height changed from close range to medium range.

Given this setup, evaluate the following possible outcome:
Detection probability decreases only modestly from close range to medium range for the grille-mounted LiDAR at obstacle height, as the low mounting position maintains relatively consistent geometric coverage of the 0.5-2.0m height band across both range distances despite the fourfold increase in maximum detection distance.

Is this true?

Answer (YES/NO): NO